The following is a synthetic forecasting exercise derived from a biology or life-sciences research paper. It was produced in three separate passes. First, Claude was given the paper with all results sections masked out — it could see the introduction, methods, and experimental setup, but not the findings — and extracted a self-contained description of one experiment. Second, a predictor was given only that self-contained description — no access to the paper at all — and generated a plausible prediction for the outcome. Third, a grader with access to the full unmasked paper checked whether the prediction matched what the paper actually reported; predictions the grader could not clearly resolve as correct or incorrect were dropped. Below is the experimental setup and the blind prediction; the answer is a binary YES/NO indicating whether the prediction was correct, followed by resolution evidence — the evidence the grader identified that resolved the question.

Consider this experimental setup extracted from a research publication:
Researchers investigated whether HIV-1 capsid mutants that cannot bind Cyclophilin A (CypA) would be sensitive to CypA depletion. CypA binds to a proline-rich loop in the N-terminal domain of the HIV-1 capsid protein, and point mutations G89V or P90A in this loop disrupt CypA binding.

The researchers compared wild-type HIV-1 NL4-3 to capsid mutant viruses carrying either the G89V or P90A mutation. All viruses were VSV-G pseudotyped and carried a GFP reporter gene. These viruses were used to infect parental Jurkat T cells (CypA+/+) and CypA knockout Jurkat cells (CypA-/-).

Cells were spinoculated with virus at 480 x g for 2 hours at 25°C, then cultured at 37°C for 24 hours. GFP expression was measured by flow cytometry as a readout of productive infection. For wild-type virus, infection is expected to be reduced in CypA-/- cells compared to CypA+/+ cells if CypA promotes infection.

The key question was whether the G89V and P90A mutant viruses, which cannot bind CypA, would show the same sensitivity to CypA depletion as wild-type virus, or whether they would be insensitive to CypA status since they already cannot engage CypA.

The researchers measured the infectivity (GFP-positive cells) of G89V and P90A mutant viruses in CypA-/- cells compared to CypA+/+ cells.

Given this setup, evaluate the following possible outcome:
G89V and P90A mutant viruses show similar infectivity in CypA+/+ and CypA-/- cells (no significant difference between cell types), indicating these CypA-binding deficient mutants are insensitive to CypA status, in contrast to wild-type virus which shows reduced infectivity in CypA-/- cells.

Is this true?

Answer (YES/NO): YES